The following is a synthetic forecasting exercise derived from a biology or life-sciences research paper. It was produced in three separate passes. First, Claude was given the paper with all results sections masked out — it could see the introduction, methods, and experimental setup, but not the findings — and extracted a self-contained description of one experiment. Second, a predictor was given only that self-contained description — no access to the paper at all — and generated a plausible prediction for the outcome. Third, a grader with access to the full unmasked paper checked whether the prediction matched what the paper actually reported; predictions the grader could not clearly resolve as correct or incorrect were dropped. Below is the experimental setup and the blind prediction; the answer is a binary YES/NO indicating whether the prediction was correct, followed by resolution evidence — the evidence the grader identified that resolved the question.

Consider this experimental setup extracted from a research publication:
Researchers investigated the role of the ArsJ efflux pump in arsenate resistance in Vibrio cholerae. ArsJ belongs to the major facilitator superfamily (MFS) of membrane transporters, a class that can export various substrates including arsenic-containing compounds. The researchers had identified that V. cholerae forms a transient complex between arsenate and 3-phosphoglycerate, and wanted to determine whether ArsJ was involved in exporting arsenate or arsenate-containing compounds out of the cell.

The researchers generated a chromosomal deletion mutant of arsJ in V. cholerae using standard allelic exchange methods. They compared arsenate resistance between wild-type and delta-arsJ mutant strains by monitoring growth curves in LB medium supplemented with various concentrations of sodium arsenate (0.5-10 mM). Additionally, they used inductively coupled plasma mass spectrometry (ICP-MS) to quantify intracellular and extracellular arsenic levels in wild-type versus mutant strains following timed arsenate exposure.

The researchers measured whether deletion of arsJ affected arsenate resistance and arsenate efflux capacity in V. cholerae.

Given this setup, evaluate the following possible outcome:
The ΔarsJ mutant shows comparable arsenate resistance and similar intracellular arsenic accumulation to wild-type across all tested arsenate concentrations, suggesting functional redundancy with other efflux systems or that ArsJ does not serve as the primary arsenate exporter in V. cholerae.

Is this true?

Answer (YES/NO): NO